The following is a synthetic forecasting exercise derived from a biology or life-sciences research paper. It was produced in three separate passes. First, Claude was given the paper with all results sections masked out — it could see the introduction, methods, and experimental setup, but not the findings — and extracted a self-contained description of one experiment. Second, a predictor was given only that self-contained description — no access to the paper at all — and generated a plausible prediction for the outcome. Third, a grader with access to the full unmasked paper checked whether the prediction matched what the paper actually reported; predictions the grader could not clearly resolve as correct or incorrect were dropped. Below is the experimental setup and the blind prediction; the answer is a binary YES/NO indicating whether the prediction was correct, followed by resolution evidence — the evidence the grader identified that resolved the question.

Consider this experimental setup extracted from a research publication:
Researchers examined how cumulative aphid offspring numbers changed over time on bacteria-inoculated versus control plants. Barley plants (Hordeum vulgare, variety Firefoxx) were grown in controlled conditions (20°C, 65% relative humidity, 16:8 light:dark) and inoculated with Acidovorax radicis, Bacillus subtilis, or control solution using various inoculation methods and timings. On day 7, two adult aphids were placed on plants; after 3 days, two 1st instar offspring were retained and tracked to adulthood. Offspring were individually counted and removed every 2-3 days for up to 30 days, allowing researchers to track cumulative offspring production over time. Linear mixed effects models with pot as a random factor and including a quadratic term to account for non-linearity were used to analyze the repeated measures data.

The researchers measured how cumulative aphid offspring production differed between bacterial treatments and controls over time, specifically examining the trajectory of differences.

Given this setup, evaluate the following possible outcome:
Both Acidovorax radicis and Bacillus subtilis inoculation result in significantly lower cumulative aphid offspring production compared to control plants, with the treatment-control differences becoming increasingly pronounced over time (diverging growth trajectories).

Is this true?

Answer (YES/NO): NO